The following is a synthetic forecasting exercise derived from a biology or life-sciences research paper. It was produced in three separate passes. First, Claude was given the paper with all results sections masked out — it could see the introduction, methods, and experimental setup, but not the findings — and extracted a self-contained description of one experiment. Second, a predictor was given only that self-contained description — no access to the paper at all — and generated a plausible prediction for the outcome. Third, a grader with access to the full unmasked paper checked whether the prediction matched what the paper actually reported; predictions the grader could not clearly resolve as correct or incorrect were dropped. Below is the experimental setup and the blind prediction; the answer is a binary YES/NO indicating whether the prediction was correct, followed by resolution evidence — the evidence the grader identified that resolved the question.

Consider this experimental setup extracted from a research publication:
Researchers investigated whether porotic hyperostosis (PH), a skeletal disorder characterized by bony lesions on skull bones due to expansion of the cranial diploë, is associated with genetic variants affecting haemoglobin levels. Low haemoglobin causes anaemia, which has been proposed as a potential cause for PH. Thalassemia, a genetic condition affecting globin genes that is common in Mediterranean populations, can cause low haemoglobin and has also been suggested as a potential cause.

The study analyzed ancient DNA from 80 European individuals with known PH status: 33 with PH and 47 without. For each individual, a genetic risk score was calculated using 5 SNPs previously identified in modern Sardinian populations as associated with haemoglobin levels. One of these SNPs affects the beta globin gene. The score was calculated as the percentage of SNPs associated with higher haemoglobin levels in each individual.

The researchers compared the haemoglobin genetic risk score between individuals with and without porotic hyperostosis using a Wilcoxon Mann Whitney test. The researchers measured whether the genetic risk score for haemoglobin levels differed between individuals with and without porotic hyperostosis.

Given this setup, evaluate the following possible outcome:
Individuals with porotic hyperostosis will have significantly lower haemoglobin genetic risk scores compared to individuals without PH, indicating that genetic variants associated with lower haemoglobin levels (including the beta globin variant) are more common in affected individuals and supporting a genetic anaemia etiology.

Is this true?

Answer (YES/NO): YES